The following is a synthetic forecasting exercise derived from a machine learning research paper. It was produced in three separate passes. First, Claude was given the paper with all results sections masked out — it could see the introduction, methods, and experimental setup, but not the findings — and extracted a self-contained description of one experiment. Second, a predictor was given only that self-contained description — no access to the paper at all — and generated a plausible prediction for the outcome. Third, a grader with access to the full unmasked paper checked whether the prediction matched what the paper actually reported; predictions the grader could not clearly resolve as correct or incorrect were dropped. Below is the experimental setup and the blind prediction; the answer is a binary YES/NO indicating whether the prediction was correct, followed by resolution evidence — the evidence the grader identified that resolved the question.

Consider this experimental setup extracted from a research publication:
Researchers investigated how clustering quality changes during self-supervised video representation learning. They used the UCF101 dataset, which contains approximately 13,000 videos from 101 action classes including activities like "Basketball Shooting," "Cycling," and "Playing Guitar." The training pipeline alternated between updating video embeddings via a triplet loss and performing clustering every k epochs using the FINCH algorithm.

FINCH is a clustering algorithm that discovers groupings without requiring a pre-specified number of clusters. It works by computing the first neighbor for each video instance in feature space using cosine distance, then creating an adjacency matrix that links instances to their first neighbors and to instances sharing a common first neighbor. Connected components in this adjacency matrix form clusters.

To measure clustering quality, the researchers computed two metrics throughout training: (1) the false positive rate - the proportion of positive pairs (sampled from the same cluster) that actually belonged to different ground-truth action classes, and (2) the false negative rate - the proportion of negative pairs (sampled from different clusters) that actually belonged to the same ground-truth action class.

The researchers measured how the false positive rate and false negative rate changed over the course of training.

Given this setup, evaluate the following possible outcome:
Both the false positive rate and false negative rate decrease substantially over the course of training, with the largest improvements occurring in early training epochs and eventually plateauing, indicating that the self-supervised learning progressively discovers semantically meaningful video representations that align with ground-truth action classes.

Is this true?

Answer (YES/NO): NO